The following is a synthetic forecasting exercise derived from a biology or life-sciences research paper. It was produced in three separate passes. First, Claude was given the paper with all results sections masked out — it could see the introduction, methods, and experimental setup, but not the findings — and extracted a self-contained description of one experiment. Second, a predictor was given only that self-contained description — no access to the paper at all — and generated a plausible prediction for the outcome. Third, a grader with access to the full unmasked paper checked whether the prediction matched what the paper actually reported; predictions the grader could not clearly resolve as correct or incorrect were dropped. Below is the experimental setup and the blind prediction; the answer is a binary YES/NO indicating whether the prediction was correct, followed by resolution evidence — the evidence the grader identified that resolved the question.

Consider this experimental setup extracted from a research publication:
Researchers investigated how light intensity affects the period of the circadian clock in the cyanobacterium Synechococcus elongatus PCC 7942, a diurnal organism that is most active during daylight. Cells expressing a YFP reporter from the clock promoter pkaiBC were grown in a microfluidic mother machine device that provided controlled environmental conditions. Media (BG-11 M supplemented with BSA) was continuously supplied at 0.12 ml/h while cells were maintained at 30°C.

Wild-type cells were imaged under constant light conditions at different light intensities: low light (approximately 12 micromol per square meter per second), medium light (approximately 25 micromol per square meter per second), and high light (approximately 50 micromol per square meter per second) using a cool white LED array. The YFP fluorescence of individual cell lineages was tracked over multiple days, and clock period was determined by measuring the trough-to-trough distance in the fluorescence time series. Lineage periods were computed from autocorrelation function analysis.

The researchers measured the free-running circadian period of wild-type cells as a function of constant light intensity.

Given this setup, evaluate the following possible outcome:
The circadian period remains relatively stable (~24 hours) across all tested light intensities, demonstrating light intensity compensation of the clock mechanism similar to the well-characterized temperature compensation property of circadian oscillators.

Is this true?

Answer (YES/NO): NO